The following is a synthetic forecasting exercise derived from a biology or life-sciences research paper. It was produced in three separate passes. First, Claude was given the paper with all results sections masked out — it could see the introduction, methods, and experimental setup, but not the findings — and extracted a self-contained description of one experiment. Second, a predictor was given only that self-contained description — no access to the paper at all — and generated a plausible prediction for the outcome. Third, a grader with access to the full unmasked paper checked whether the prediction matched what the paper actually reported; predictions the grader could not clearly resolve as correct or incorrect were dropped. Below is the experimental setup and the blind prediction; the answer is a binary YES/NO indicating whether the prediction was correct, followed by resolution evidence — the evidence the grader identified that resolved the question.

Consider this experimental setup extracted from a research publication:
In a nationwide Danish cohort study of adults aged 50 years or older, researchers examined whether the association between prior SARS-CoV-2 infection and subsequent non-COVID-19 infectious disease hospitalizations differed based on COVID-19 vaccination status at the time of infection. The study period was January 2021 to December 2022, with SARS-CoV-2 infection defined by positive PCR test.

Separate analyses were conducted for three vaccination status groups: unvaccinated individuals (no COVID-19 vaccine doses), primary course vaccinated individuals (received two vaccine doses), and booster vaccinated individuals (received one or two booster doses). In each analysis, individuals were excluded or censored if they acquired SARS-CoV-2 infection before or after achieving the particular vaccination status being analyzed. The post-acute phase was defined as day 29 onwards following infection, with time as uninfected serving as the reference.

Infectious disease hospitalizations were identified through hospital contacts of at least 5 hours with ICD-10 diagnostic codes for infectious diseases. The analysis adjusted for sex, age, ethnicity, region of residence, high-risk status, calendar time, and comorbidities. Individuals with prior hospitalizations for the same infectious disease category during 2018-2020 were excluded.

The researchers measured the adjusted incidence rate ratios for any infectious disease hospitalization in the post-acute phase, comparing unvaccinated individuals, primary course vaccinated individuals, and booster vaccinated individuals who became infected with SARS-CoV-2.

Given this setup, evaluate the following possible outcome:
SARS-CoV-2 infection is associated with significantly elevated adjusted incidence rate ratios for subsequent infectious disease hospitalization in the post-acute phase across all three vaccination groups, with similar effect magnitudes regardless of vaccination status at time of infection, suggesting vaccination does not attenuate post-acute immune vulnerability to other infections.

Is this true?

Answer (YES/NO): NO